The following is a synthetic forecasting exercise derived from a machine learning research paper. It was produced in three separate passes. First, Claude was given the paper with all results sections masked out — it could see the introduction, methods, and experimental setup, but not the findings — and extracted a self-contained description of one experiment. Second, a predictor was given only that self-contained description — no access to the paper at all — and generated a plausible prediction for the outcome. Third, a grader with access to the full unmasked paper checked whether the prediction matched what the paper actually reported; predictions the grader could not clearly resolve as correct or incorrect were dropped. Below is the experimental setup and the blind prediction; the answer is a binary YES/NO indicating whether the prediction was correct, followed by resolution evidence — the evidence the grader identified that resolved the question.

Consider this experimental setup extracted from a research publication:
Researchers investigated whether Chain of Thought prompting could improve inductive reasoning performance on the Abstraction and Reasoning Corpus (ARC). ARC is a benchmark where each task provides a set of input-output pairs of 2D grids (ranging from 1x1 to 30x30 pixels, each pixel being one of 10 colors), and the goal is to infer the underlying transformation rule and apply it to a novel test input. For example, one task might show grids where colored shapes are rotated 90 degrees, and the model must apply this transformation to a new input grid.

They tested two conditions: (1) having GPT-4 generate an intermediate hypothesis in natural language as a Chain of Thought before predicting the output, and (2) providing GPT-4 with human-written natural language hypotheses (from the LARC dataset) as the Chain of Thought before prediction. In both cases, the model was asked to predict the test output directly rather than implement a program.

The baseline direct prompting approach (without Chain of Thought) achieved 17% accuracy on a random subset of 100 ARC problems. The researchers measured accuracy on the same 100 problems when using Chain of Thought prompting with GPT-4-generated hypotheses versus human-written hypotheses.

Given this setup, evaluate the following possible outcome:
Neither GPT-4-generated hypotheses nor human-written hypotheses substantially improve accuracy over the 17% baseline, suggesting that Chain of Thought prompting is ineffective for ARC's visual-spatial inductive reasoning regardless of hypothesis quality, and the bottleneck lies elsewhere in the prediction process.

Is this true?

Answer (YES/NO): YES